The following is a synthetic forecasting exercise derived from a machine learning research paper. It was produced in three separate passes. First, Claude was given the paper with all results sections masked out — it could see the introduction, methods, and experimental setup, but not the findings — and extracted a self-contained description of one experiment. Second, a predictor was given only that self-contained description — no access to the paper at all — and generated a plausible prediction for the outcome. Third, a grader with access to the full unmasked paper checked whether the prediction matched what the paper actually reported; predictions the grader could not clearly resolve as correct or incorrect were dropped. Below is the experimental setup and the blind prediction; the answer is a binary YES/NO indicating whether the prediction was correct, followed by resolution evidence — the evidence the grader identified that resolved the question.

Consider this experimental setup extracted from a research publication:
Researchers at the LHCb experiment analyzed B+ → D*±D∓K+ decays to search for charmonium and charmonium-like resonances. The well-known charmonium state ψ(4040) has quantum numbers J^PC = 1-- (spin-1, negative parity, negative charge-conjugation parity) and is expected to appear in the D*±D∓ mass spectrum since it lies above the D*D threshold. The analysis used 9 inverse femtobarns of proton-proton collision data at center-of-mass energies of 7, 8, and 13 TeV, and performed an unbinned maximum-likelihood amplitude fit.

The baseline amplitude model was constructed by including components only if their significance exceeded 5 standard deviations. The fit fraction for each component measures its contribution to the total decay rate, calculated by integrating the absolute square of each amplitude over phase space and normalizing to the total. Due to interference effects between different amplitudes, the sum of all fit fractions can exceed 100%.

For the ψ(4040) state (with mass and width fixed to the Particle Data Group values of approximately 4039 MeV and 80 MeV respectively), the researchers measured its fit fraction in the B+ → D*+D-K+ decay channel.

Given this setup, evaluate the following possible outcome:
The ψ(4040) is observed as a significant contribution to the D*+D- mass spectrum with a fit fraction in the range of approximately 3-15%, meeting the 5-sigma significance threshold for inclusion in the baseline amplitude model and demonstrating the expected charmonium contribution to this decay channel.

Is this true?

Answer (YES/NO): NO